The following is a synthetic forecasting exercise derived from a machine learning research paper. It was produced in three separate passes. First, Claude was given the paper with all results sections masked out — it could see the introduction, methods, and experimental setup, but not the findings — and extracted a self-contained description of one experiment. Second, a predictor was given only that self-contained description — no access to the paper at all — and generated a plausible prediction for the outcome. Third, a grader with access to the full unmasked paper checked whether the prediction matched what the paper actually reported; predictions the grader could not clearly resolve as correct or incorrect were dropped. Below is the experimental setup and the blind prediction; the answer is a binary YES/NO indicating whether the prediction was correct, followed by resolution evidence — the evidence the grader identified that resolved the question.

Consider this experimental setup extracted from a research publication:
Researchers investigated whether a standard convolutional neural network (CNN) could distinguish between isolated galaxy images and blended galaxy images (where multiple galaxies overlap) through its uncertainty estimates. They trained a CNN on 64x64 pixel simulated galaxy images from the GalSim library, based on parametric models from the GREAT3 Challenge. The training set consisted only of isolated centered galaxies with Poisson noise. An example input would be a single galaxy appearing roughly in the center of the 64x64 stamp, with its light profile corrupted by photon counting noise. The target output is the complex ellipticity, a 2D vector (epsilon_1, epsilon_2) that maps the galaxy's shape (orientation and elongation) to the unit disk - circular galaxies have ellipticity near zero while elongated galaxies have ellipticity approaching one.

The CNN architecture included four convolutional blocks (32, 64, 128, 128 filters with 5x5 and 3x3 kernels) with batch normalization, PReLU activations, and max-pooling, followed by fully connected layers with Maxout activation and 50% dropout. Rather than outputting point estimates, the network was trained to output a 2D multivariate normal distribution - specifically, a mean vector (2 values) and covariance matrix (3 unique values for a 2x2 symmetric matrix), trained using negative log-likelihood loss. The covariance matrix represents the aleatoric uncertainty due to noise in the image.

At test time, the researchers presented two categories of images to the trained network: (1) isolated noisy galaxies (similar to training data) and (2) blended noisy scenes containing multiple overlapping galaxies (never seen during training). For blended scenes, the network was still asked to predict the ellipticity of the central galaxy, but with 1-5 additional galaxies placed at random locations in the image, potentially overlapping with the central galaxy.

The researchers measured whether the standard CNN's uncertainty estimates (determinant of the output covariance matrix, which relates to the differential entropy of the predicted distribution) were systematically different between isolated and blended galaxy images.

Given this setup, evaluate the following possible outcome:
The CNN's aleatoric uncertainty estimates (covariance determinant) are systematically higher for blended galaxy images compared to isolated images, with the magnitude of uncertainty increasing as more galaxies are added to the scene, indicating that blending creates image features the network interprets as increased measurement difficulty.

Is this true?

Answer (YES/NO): NO